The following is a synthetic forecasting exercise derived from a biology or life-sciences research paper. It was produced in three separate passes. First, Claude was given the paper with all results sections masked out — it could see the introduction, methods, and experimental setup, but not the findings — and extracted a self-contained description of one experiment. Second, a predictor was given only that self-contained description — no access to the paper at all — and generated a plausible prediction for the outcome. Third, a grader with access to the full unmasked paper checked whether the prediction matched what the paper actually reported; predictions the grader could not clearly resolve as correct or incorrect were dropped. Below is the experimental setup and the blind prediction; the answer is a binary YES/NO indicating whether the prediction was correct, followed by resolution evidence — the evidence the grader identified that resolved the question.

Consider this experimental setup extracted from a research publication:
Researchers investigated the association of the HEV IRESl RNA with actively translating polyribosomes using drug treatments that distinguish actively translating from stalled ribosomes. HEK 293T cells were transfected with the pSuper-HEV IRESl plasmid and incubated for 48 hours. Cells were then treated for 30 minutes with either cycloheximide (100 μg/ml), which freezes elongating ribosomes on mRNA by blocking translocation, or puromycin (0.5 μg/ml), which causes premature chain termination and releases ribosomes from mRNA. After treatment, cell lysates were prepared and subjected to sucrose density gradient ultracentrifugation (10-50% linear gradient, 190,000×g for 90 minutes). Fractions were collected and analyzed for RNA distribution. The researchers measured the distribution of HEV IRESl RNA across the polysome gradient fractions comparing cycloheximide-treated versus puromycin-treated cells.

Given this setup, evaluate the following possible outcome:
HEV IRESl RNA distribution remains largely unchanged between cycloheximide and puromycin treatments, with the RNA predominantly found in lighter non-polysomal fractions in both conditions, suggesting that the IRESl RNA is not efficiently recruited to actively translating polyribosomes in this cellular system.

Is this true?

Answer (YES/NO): NO